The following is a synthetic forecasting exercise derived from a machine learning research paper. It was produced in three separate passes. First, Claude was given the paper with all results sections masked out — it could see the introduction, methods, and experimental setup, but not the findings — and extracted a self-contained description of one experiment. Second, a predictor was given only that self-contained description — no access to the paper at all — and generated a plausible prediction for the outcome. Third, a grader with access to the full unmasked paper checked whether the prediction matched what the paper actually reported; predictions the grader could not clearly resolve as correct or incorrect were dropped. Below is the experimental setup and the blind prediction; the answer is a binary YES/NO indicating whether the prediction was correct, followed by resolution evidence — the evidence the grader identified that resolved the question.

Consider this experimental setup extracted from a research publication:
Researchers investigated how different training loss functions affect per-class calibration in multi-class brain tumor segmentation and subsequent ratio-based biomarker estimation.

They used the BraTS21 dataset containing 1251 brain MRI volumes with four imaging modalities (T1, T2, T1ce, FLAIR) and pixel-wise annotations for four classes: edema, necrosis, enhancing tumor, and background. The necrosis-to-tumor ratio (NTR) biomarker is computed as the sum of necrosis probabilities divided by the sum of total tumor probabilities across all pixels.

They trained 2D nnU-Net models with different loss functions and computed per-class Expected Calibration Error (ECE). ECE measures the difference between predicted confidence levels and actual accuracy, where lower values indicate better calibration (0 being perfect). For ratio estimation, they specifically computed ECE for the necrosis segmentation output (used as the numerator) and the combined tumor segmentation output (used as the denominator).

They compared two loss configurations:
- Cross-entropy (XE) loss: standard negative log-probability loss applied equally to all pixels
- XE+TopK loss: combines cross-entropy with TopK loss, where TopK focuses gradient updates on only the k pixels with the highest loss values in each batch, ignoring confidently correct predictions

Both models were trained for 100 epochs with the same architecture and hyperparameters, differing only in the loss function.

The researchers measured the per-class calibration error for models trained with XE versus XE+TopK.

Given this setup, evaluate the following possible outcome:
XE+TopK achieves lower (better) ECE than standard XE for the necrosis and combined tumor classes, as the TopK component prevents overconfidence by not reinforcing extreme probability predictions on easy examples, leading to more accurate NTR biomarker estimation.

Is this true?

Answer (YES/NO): NO